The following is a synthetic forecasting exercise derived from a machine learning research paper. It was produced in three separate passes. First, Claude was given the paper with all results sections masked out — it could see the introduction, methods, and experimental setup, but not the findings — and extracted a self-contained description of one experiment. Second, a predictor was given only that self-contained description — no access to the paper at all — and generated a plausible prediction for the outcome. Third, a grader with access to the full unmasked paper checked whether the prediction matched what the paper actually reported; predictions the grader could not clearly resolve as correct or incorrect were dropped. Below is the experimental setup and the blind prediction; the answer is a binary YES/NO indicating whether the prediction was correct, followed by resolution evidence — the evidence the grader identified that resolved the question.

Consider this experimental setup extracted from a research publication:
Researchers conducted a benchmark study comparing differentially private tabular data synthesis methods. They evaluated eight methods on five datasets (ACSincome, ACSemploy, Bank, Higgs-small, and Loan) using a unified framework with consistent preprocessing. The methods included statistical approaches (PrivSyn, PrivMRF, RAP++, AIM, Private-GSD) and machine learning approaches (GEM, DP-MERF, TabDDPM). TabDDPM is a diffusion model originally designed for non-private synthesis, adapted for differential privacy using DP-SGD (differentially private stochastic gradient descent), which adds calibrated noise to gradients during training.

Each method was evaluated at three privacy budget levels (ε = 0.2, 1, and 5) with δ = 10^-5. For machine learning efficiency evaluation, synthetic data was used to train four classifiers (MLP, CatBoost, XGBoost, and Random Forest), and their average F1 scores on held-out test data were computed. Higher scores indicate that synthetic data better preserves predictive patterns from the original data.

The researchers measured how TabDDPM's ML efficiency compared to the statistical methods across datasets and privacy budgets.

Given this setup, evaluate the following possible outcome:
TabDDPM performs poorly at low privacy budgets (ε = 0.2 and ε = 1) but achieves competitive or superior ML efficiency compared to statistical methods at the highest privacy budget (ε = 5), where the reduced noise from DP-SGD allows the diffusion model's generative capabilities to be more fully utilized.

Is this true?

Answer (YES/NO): NO